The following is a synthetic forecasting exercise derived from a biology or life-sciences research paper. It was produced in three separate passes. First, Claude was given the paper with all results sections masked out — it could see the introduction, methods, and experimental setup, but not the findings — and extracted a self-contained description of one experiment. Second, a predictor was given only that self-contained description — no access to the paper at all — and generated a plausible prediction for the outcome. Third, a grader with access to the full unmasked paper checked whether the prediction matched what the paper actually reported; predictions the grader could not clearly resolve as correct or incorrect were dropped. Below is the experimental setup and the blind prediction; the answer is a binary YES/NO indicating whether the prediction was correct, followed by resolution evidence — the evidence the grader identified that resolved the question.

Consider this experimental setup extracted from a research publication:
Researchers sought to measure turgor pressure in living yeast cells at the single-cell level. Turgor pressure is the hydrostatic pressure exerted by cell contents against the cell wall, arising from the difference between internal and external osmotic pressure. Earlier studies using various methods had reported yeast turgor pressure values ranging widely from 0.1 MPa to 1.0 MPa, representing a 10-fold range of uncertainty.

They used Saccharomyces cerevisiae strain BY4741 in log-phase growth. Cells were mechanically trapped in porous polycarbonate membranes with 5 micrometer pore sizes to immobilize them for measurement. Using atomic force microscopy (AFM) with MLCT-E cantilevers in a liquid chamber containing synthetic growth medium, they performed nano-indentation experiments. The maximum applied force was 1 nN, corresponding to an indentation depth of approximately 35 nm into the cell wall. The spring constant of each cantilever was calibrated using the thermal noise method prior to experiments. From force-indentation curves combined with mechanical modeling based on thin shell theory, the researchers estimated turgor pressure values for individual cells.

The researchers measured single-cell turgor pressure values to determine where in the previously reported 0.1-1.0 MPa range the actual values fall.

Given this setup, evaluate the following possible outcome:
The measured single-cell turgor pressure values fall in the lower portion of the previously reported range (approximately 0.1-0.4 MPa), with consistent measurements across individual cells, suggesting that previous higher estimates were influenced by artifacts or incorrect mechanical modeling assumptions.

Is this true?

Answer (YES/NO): YES